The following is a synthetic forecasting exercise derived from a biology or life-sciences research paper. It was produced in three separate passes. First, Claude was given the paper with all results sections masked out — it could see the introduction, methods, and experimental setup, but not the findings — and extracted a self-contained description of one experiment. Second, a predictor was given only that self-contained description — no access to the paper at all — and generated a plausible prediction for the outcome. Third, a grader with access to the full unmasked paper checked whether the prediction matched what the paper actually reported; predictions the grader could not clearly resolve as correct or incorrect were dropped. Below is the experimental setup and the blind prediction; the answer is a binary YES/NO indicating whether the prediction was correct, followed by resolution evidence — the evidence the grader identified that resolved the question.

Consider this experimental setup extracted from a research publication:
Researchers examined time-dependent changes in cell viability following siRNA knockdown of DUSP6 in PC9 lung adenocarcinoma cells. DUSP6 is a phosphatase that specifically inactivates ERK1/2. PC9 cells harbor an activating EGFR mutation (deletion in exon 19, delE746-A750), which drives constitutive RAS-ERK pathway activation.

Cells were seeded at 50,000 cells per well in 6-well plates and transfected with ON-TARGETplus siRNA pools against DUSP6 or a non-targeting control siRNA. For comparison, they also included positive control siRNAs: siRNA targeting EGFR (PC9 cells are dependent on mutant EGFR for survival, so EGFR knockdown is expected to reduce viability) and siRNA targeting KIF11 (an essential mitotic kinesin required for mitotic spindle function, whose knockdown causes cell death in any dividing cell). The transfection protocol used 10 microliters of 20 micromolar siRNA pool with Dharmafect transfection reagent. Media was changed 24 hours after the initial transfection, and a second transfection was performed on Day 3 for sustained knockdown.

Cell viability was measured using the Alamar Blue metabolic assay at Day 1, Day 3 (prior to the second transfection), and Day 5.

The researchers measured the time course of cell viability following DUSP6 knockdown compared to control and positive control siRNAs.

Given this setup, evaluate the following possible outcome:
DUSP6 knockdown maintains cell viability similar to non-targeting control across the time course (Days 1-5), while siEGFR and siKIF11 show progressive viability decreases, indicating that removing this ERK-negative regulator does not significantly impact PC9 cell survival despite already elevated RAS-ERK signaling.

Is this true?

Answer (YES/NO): NO